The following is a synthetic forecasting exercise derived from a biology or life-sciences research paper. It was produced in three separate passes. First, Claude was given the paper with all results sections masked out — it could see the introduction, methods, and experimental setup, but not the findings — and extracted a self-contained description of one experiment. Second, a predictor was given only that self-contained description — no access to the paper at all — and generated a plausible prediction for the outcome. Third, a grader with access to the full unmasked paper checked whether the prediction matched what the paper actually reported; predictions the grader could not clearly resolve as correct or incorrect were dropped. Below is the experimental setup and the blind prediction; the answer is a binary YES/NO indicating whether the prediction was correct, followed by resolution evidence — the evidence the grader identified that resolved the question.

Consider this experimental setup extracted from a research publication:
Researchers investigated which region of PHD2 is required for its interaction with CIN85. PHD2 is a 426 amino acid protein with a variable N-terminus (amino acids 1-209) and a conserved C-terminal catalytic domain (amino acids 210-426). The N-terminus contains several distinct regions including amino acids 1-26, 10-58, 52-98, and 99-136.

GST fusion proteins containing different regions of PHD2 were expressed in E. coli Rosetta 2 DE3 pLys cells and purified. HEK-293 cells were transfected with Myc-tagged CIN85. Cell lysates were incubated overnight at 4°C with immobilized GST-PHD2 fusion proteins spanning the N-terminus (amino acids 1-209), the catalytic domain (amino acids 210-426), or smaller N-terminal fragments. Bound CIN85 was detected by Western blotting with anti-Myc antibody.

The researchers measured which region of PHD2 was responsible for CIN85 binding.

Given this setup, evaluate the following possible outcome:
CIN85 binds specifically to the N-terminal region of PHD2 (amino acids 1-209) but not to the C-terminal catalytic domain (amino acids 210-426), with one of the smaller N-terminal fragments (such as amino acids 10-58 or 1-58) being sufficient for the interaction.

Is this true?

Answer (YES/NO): NO